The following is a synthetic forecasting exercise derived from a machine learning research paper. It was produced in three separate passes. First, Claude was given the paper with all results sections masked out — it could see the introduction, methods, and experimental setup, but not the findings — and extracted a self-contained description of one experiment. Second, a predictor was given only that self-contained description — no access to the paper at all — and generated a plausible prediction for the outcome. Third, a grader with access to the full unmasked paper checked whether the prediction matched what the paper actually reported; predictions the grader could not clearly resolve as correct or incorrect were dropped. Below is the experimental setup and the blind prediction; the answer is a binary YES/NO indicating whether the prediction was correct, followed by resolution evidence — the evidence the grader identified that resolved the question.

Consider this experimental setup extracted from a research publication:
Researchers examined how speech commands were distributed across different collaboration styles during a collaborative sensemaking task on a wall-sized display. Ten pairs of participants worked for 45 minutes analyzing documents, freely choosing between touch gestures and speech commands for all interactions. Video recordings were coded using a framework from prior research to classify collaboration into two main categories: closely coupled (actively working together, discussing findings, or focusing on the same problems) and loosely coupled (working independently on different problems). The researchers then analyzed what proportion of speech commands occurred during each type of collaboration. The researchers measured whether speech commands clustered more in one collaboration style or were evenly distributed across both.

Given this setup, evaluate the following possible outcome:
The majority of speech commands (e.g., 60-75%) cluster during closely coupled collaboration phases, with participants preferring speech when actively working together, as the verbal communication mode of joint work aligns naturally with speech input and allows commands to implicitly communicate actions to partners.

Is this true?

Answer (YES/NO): NO